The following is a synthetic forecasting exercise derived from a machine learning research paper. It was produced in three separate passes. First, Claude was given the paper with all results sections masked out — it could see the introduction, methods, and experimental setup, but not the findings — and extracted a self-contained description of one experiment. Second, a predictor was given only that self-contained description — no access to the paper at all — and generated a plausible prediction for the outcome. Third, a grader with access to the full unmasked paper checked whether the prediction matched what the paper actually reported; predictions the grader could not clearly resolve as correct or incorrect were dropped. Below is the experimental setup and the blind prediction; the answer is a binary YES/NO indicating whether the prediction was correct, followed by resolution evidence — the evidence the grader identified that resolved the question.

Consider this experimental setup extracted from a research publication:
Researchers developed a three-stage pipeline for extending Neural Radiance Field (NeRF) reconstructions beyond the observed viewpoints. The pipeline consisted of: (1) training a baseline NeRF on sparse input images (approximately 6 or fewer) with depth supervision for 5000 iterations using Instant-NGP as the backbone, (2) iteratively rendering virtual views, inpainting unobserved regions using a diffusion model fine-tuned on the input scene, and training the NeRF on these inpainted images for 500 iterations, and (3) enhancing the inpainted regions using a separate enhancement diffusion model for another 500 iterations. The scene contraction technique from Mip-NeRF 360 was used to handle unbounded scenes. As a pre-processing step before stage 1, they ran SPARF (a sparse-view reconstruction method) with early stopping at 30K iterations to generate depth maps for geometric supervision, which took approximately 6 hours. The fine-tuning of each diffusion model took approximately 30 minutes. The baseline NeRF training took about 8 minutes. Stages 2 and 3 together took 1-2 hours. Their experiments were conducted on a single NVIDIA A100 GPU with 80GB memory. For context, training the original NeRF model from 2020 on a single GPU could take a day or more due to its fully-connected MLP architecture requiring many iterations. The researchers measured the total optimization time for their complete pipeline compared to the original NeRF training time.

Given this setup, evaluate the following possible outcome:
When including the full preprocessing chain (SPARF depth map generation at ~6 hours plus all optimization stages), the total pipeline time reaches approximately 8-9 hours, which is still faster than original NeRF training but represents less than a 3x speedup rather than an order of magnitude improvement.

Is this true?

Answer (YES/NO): YES